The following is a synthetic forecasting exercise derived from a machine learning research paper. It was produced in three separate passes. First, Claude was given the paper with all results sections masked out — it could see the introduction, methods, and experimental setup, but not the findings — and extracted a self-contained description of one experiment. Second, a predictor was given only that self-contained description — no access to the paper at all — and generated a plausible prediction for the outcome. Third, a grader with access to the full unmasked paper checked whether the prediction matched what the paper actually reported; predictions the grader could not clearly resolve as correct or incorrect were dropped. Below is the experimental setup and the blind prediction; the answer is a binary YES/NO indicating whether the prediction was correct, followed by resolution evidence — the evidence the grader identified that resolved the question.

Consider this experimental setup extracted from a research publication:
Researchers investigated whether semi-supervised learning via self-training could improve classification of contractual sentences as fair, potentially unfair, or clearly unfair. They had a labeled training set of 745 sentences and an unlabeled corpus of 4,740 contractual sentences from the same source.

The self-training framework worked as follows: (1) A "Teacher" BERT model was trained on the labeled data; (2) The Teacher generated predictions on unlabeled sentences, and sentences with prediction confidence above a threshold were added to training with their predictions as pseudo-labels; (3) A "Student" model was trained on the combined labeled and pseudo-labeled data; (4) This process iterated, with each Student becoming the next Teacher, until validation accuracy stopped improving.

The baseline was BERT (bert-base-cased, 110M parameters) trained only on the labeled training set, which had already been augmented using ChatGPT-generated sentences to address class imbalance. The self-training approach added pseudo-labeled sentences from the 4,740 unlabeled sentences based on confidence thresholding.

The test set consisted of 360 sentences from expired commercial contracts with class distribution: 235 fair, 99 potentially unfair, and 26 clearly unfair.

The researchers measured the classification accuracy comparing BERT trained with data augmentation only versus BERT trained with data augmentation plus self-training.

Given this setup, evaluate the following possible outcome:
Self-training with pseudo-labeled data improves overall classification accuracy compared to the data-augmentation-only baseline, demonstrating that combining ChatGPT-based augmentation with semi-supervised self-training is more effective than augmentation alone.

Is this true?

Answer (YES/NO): YES